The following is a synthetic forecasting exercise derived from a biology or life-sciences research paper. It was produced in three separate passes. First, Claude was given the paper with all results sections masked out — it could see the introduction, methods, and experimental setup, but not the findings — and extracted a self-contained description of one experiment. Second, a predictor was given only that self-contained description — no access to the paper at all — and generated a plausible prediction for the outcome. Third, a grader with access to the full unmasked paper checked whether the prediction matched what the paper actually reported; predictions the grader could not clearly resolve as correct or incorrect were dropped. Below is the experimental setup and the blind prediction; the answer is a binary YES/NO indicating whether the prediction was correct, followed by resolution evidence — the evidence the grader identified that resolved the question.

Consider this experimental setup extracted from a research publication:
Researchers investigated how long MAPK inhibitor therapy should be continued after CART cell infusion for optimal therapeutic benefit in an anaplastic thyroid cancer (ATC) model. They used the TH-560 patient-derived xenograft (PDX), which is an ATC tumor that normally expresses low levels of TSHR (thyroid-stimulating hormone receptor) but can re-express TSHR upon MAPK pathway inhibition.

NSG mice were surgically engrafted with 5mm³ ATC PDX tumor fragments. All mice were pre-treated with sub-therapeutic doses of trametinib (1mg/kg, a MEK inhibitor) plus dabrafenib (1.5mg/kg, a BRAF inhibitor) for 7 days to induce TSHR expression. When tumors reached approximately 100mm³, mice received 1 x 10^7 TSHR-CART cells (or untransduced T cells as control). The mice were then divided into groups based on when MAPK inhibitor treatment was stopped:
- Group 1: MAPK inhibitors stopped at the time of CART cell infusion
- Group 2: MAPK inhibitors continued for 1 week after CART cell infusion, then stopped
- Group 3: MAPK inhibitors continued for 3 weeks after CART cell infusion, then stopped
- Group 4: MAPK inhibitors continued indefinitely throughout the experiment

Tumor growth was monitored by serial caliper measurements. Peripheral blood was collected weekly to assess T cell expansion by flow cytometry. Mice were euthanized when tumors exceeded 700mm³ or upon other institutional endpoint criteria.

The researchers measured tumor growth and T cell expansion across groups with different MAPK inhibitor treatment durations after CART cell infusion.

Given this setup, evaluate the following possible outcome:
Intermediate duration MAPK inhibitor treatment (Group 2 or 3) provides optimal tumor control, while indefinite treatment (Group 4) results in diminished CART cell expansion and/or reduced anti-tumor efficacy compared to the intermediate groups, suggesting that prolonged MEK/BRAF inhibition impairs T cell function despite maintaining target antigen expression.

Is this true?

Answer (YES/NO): NO